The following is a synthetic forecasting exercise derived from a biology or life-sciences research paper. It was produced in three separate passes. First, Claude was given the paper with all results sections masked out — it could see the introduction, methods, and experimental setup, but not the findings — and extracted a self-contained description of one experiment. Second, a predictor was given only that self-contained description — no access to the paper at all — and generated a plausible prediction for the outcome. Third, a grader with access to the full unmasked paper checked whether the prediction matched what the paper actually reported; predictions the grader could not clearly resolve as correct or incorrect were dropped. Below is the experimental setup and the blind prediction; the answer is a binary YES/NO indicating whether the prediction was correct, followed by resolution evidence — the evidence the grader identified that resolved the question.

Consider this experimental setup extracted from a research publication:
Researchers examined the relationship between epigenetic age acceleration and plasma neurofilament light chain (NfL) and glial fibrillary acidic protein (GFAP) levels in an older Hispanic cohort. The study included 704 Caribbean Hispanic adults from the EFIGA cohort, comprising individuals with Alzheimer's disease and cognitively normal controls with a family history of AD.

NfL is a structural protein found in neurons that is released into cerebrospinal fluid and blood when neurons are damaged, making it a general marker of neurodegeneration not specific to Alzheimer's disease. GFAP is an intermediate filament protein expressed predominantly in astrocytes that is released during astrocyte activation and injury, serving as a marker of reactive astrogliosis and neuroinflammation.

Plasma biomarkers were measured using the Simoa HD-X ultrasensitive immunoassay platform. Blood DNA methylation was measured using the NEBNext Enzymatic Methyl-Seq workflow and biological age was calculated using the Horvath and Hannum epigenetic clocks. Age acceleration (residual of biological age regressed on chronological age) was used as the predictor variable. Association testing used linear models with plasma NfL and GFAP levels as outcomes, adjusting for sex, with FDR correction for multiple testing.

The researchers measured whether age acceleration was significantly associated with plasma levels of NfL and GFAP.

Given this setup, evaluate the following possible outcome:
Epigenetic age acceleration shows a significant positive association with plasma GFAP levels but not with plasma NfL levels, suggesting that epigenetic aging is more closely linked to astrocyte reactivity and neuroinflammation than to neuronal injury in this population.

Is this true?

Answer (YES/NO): NO